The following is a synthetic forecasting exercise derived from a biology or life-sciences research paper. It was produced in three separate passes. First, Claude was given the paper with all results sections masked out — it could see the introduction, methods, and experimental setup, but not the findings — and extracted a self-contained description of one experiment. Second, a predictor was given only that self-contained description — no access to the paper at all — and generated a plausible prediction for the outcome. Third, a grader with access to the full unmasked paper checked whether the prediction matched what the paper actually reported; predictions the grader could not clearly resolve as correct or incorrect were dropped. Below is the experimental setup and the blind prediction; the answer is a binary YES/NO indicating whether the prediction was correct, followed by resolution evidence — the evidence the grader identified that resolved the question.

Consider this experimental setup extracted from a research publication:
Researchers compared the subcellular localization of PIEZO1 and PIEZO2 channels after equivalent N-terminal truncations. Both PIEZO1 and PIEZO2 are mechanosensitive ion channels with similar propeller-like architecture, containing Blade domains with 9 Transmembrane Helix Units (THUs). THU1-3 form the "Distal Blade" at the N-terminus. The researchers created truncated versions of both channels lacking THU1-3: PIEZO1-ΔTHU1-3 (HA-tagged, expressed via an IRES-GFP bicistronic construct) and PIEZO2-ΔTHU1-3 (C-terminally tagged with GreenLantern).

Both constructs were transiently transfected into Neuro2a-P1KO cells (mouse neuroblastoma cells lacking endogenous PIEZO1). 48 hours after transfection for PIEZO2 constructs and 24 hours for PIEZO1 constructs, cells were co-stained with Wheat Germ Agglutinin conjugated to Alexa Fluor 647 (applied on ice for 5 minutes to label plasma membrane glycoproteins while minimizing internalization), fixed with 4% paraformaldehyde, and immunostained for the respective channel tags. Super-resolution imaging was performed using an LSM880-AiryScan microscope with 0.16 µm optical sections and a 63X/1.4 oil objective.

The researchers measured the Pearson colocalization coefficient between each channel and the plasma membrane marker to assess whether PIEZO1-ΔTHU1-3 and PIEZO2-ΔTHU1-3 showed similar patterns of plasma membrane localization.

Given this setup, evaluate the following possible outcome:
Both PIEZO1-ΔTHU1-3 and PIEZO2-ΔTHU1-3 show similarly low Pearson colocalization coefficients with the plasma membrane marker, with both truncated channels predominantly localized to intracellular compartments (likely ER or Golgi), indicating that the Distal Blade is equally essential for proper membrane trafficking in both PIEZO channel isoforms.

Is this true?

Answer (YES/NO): NO